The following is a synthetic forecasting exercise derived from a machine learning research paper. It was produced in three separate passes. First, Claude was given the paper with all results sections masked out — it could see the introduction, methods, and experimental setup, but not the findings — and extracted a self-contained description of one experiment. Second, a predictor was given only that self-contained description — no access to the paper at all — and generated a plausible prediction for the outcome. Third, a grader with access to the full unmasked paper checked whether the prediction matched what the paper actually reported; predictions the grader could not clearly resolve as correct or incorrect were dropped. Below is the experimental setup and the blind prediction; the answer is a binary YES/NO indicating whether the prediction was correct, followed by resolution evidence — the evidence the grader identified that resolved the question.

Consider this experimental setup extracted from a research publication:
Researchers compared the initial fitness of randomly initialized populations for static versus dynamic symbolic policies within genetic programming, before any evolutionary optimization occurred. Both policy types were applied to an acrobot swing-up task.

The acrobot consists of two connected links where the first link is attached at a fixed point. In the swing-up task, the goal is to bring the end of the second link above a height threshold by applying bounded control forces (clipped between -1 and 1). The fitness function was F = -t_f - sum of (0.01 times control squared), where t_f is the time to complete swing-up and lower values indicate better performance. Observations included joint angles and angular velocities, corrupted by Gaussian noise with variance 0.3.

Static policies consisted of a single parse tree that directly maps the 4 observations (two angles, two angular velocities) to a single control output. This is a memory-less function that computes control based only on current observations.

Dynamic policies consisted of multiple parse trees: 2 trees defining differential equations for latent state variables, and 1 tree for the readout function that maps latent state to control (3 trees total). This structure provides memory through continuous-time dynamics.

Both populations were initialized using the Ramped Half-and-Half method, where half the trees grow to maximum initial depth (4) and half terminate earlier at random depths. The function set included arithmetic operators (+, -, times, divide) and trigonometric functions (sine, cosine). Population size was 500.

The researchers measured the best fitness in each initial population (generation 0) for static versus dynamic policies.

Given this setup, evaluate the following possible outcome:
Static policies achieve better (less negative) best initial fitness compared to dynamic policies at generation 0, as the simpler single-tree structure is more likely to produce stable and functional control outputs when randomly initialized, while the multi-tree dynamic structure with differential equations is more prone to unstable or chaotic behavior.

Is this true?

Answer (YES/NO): YES